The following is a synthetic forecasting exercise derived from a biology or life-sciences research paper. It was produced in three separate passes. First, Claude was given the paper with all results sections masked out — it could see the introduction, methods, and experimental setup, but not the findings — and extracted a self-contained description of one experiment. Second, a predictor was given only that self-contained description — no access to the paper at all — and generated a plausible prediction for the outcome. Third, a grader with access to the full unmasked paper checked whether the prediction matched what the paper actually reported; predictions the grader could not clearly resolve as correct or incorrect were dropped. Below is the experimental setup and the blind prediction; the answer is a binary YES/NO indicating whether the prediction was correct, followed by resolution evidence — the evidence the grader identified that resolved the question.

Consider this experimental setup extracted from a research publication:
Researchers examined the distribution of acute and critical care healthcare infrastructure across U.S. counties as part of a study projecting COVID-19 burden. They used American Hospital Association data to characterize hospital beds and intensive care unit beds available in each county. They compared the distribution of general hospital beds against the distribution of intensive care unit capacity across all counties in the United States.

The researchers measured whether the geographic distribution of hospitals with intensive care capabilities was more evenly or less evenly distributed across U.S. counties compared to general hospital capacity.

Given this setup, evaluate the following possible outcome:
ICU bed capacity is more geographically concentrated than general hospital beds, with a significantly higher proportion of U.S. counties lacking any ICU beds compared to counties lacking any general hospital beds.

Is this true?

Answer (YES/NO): YES